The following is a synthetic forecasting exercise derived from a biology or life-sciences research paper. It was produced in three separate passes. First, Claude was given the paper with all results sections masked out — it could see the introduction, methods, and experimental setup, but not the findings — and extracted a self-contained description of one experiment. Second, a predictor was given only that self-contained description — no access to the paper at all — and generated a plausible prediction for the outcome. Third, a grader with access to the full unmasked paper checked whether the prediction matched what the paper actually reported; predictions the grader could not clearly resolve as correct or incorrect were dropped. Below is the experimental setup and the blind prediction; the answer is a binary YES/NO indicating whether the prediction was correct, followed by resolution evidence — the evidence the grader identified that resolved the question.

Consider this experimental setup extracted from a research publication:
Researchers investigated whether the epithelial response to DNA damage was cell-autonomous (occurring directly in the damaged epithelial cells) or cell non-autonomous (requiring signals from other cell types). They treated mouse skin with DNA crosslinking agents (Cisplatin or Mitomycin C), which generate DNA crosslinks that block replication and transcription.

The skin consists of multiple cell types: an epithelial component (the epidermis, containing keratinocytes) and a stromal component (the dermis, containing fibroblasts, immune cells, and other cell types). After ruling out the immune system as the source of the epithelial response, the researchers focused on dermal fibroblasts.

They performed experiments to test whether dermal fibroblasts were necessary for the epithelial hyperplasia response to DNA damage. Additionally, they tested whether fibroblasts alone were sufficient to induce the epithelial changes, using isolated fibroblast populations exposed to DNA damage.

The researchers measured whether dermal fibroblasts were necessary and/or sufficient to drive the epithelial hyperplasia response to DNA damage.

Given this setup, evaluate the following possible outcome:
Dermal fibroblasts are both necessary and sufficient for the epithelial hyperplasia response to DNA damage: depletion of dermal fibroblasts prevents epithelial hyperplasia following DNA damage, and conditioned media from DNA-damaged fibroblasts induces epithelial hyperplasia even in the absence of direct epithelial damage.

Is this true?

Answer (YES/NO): NO